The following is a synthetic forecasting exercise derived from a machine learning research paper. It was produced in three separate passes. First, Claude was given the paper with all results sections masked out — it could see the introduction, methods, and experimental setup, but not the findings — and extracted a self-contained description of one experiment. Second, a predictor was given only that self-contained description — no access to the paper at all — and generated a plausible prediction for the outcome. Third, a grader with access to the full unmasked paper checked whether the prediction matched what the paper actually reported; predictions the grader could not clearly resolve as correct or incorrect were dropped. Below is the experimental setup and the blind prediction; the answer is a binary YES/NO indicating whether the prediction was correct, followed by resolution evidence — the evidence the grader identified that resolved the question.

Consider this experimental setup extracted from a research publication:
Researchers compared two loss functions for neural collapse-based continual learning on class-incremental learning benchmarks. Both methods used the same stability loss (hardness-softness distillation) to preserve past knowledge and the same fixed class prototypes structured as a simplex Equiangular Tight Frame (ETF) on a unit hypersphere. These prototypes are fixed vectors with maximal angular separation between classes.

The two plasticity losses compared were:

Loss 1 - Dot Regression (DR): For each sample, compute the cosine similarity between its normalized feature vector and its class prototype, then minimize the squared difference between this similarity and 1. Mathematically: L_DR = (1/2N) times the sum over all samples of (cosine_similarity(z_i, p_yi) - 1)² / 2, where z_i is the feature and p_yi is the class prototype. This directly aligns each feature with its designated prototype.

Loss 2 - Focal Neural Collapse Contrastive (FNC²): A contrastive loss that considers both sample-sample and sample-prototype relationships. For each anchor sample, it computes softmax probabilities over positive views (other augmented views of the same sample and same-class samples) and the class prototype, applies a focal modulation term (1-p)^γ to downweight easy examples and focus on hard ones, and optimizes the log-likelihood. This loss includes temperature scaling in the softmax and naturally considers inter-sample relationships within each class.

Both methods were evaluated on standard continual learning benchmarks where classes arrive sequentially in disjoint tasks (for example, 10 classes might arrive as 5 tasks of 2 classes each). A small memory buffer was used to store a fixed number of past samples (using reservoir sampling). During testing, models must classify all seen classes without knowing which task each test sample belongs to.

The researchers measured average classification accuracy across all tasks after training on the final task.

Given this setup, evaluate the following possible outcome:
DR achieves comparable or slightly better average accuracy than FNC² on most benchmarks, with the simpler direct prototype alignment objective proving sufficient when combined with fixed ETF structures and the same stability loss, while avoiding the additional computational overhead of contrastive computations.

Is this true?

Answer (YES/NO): NO